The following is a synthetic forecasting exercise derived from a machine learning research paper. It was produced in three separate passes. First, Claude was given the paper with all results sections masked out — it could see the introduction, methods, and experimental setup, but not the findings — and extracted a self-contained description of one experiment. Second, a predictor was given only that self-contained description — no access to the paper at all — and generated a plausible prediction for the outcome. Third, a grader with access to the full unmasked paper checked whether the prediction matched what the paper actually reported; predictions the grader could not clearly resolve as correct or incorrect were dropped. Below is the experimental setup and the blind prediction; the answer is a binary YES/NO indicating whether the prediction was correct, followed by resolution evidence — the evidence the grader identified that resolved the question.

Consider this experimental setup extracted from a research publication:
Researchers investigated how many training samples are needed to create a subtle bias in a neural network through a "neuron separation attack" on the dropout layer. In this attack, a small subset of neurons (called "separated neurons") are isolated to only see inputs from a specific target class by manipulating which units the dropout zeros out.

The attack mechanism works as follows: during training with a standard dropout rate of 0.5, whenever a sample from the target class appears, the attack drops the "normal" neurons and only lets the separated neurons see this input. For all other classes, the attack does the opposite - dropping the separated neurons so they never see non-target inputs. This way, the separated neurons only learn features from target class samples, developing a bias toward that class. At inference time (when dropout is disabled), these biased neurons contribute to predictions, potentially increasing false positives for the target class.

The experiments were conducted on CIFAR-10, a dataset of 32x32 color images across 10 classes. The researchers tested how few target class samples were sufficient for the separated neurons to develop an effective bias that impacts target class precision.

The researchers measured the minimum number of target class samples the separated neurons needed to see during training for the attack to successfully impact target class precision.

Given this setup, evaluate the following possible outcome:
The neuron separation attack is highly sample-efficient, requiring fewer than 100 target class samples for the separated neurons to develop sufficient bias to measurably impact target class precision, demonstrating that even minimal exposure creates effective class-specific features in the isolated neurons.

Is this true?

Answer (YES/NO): YES